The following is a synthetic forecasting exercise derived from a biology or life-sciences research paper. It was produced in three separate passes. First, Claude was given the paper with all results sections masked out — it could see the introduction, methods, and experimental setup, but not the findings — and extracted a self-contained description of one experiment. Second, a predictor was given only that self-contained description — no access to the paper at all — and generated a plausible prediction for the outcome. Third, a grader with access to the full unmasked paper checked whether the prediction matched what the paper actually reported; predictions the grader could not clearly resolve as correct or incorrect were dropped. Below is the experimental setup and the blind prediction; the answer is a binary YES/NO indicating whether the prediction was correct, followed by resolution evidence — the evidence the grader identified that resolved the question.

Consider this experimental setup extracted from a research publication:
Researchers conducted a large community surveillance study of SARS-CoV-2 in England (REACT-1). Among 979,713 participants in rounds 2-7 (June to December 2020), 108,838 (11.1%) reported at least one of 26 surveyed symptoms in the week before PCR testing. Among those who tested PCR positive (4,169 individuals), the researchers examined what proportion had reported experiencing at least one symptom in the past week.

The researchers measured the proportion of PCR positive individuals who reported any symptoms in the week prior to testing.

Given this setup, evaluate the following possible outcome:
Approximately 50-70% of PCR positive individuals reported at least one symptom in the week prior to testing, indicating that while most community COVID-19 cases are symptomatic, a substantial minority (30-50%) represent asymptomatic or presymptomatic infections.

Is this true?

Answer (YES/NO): NO